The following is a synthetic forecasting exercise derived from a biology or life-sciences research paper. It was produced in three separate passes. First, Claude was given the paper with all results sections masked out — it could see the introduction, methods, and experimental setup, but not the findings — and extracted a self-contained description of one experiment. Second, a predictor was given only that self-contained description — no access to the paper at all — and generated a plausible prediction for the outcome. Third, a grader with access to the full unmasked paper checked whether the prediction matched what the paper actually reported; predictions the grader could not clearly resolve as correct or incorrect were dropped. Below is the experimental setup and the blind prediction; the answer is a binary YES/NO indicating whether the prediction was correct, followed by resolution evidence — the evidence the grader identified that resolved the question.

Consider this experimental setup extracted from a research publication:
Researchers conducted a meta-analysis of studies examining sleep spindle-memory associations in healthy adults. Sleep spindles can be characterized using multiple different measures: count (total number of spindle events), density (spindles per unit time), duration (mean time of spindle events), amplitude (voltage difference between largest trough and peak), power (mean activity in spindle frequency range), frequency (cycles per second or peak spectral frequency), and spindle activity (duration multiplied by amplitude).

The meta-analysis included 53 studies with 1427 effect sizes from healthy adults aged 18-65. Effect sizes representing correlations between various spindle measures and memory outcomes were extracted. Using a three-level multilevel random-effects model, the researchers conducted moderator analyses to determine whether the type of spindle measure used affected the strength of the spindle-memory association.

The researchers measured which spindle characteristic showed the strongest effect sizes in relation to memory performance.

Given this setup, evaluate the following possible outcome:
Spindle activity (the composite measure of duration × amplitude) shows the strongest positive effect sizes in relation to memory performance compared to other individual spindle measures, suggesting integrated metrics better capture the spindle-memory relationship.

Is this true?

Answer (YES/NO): NO